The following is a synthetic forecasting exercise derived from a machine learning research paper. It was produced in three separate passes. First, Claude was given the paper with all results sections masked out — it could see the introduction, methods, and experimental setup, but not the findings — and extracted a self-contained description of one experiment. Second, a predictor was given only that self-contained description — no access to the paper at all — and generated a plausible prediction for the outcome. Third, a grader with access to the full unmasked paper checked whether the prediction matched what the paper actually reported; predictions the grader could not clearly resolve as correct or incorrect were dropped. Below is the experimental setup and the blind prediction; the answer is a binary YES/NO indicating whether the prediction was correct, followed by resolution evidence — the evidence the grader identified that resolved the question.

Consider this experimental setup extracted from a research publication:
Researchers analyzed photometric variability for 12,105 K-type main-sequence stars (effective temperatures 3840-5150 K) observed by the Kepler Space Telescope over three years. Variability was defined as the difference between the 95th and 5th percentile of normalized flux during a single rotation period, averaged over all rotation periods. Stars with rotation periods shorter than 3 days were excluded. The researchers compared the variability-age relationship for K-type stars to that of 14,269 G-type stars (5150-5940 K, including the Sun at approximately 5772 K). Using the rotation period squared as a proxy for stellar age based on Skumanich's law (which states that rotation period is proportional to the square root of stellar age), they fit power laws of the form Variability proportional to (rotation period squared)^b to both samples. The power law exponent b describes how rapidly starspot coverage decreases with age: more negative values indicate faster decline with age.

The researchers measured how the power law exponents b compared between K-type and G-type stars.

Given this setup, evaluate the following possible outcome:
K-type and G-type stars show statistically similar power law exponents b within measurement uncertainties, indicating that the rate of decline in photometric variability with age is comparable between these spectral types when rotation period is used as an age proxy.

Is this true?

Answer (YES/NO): YES